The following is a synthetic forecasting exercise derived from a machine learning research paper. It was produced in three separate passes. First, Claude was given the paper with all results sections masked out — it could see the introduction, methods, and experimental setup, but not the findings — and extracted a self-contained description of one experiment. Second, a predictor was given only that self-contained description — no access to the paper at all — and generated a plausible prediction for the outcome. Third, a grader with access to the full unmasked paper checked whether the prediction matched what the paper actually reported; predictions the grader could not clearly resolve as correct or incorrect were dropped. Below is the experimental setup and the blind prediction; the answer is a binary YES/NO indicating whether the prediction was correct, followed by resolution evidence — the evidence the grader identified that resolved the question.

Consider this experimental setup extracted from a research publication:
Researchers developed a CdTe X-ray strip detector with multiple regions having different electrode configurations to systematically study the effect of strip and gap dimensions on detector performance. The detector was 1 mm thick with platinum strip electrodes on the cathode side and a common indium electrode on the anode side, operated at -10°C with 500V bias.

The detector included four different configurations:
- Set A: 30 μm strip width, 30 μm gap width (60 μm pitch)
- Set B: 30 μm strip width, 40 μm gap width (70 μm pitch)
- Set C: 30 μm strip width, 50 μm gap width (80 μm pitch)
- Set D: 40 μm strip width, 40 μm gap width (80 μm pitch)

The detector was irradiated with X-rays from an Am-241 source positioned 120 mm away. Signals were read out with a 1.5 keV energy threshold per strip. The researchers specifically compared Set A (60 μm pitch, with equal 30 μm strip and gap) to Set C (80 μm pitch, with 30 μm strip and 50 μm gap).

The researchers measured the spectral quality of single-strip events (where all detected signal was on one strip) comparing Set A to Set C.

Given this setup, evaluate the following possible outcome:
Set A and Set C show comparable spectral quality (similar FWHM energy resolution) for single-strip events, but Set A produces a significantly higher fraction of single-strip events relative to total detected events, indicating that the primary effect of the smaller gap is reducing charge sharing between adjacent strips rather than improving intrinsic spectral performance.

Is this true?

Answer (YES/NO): YES